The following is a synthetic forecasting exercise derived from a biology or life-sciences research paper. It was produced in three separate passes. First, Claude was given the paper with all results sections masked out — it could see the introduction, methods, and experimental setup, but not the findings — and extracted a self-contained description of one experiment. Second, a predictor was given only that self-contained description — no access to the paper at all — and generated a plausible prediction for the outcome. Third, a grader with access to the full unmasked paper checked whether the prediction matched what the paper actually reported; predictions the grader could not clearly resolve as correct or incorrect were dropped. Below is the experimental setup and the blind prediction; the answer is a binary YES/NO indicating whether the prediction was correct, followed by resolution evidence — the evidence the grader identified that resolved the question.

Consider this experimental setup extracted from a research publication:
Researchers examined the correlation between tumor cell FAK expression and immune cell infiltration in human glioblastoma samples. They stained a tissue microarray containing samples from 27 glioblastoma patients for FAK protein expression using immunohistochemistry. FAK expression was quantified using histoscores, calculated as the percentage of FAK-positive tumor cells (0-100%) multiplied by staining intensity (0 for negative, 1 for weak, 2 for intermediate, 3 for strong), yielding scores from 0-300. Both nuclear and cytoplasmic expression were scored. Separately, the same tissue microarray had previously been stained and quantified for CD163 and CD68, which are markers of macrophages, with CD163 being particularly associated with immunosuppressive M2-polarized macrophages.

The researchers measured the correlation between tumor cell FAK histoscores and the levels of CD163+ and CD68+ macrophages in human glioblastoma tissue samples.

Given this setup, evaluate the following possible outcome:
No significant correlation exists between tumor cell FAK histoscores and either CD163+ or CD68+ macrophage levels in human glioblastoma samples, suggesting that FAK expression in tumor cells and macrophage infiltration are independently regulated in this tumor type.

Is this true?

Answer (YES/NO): YES